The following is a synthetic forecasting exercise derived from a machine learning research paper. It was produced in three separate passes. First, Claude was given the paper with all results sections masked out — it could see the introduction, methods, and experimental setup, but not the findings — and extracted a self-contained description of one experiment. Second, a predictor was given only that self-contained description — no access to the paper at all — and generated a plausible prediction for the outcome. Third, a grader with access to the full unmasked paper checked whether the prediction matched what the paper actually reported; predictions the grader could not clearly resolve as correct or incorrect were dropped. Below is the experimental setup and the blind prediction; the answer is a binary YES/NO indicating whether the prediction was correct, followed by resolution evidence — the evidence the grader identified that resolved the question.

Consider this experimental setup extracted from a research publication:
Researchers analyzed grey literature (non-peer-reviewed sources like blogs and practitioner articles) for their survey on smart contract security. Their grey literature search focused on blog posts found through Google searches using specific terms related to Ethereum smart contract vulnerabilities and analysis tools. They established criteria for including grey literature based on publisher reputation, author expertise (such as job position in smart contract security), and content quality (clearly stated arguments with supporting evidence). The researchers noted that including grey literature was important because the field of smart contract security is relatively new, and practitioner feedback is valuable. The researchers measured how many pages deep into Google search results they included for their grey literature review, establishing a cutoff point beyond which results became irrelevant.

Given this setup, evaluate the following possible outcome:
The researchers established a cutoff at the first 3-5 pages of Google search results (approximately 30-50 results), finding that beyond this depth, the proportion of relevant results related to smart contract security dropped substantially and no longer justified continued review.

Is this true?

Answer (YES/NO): NO